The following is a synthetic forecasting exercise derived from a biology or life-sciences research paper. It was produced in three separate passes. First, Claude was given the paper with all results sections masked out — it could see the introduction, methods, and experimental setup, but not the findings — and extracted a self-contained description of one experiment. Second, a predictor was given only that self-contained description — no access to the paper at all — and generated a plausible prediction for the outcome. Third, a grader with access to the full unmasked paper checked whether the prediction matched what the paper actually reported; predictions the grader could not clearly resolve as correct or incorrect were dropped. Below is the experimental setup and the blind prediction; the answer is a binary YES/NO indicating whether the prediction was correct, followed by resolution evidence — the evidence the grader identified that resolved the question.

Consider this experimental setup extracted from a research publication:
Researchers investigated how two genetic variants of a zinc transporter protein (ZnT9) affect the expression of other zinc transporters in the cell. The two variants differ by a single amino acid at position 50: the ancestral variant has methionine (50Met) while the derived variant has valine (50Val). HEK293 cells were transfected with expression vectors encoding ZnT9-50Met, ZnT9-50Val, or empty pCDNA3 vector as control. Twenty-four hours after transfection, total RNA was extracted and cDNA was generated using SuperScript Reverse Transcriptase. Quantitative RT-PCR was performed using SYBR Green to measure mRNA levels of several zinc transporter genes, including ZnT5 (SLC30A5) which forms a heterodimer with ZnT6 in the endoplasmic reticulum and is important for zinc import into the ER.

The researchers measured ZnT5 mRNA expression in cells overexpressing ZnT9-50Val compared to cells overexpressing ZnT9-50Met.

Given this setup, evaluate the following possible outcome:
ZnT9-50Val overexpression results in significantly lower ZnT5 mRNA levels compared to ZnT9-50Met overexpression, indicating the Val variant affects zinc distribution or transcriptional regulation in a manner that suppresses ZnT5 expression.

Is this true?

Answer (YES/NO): YES